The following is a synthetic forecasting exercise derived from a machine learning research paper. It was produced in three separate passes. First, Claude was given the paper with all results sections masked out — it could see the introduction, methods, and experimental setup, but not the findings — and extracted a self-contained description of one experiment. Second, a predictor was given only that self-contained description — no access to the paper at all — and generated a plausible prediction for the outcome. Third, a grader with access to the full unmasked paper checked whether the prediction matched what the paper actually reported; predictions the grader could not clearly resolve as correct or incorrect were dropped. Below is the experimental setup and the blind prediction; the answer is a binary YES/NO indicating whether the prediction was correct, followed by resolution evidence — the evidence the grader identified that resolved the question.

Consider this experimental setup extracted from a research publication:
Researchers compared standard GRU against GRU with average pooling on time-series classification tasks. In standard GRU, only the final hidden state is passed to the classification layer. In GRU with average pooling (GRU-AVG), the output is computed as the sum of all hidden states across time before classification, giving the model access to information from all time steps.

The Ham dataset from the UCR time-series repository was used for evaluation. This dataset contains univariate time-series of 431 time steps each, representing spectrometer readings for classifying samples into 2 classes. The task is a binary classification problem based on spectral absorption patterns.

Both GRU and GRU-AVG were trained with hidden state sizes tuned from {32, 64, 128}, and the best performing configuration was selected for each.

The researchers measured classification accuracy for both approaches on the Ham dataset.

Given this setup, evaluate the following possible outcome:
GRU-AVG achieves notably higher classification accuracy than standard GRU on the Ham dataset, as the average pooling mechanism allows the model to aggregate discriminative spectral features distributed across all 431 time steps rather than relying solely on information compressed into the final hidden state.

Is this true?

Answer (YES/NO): YES